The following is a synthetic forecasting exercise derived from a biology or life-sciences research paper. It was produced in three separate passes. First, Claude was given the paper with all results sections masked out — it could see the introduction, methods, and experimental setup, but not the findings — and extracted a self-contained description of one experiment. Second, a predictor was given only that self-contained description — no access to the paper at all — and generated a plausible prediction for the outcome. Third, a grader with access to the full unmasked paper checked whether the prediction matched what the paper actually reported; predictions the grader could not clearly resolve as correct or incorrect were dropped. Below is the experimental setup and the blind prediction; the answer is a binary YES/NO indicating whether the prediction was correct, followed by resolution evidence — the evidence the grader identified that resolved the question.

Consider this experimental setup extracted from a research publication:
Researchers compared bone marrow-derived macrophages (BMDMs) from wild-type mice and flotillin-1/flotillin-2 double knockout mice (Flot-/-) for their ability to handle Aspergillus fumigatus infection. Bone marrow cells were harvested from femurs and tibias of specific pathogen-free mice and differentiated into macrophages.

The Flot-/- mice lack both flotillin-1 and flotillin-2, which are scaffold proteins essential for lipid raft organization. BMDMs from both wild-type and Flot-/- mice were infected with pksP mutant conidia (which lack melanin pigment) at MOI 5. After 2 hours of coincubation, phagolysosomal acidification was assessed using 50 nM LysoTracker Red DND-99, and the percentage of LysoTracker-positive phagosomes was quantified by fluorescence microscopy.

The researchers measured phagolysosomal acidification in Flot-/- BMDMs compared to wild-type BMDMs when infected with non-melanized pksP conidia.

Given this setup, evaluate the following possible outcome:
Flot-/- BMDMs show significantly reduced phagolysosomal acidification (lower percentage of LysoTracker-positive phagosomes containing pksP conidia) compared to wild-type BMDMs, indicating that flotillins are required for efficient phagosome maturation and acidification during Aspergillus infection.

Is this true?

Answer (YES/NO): YES